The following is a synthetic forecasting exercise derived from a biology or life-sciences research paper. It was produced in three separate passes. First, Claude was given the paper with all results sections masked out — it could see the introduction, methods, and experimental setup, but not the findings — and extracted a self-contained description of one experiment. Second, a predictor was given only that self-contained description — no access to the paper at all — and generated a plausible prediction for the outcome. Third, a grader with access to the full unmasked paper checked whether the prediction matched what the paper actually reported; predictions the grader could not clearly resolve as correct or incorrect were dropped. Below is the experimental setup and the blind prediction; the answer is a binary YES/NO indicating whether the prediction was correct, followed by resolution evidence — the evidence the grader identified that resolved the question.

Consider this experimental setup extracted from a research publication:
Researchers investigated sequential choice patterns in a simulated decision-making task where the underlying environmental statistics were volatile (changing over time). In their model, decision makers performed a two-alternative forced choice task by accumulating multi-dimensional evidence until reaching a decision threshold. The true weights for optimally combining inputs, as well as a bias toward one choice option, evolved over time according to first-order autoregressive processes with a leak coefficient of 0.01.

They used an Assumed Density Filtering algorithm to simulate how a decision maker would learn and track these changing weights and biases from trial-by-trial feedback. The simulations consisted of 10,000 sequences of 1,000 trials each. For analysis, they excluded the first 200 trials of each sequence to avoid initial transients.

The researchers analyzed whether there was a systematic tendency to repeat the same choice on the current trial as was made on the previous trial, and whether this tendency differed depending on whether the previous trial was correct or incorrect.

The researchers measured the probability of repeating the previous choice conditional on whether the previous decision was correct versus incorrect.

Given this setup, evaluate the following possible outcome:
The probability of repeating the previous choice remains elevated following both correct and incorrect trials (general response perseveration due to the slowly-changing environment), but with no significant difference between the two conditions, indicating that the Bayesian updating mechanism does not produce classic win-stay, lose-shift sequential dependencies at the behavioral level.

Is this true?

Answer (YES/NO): NO